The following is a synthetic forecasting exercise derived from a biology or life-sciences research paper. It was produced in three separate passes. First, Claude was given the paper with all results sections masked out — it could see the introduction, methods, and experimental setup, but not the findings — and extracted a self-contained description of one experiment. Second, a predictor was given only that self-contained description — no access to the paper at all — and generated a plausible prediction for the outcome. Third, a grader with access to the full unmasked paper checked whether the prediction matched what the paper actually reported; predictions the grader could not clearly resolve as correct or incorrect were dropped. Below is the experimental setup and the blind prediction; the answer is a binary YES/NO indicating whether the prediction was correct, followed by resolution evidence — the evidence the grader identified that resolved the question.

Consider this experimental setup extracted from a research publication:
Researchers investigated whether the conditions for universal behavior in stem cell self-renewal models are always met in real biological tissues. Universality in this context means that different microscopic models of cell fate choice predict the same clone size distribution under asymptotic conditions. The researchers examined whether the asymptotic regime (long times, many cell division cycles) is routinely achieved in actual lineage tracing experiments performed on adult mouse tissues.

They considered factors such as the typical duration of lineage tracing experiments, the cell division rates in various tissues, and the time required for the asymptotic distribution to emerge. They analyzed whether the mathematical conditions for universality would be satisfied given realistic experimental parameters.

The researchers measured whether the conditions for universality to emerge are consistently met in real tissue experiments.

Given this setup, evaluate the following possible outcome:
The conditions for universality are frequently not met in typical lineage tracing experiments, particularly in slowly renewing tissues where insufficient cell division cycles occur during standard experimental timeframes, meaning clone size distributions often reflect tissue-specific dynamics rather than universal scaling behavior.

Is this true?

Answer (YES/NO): NO